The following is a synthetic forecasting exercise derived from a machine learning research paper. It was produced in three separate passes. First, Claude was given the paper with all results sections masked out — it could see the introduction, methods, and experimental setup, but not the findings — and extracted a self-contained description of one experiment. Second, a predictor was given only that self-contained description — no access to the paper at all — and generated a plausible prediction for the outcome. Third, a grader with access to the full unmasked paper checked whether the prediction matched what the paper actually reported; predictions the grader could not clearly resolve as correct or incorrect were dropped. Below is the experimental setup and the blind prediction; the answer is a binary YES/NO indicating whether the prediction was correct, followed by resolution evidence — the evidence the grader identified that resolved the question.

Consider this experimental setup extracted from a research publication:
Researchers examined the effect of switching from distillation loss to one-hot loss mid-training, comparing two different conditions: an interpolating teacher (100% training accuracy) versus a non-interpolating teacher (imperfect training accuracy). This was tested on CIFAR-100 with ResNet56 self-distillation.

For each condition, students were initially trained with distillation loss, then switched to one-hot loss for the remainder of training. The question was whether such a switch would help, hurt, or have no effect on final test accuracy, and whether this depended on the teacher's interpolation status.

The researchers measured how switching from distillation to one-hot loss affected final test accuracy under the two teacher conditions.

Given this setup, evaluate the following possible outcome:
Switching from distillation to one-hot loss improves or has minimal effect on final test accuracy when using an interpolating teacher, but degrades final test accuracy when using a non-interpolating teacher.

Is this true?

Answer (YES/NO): NO